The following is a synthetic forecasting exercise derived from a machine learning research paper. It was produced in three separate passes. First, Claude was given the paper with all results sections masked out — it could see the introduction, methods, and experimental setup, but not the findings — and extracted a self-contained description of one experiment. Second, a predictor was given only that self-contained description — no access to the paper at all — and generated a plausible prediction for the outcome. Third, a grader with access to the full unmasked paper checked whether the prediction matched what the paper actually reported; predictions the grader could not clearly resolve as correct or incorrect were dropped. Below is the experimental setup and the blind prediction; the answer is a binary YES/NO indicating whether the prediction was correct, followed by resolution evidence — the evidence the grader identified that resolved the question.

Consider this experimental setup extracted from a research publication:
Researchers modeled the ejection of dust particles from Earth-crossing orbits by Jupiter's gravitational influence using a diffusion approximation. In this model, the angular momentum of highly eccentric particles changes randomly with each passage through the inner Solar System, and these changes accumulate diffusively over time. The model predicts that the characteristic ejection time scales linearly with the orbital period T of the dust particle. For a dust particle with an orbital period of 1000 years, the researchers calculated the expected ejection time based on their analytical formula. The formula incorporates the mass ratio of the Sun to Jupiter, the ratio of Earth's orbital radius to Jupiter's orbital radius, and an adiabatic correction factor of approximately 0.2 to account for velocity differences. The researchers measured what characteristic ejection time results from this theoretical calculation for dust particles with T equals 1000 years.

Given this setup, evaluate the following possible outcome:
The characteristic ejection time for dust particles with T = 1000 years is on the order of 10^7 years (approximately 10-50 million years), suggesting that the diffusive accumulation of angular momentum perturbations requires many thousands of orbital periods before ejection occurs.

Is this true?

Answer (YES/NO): NO